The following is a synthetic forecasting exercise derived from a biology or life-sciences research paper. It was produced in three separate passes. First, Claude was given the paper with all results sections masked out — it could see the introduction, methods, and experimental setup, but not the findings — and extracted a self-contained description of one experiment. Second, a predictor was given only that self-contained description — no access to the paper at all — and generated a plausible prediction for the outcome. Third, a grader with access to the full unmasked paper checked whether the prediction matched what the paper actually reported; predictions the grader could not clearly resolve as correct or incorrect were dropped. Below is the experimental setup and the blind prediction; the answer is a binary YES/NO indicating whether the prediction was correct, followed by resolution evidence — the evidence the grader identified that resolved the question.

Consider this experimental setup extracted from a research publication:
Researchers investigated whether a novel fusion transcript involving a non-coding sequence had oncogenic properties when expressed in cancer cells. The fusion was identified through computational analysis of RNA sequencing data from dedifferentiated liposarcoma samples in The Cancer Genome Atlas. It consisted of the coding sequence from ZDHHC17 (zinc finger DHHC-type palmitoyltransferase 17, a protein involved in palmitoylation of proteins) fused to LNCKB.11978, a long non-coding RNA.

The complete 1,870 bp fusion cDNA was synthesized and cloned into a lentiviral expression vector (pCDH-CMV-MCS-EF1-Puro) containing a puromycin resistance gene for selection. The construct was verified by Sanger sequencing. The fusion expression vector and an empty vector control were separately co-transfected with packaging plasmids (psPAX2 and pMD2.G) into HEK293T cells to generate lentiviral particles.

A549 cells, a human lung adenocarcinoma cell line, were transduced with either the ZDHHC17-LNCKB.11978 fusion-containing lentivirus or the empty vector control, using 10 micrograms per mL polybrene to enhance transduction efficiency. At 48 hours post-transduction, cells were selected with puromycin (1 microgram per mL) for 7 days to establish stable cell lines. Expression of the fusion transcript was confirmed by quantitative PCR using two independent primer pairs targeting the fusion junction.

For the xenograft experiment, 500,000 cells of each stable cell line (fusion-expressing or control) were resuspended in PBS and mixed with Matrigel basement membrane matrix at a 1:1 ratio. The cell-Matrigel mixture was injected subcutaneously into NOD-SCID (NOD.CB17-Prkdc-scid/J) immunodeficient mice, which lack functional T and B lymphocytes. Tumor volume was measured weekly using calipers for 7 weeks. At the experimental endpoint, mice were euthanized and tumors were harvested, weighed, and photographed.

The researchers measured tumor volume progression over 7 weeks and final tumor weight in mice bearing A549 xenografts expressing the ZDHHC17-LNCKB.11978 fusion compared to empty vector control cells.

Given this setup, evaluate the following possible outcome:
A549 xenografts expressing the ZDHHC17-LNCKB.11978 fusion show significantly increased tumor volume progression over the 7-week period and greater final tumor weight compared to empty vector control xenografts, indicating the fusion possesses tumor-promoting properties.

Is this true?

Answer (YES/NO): YES